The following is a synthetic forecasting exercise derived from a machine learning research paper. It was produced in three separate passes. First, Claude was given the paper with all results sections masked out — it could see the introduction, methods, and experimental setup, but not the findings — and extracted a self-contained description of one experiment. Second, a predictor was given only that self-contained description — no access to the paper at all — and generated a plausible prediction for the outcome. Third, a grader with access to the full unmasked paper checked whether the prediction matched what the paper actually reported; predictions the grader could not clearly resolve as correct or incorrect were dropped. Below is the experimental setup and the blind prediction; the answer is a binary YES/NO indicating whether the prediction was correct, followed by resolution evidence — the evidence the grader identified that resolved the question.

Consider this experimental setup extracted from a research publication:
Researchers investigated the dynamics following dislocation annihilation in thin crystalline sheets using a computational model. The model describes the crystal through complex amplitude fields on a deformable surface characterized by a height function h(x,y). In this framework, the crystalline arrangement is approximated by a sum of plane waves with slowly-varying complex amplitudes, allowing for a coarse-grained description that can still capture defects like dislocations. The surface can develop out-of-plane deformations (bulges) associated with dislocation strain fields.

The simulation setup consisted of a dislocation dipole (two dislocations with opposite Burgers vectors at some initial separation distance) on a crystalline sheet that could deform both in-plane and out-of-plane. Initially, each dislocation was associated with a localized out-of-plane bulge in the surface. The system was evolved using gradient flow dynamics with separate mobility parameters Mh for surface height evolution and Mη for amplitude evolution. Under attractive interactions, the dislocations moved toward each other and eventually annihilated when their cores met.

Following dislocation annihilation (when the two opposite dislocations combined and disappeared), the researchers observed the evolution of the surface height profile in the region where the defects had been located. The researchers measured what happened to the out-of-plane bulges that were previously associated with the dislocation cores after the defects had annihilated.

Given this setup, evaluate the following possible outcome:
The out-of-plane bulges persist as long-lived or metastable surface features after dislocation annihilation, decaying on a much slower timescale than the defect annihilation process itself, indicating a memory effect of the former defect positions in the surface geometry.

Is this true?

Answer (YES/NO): NO